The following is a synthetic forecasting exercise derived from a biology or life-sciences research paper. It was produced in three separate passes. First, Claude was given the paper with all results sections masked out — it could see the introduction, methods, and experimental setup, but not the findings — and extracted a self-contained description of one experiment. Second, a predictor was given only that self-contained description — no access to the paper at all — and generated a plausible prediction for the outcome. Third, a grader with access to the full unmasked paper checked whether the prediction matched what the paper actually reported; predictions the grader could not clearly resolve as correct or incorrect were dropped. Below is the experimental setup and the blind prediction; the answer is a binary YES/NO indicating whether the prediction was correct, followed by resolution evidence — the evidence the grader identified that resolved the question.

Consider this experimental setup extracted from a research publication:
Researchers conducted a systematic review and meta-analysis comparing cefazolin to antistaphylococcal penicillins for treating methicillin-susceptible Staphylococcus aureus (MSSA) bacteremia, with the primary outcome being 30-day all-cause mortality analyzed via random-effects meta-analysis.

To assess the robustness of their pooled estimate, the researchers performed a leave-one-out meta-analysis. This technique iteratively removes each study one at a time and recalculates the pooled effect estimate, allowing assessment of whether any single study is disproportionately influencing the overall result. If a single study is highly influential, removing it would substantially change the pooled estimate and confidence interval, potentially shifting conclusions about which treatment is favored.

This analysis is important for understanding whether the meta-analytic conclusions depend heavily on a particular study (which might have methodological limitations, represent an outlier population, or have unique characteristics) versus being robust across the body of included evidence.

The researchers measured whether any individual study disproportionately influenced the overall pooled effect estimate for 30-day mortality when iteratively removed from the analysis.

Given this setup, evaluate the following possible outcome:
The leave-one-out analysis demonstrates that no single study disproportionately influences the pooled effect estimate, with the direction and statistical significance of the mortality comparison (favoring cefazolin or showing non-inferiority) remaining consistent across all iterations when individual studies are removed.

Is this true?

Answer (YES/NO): NO